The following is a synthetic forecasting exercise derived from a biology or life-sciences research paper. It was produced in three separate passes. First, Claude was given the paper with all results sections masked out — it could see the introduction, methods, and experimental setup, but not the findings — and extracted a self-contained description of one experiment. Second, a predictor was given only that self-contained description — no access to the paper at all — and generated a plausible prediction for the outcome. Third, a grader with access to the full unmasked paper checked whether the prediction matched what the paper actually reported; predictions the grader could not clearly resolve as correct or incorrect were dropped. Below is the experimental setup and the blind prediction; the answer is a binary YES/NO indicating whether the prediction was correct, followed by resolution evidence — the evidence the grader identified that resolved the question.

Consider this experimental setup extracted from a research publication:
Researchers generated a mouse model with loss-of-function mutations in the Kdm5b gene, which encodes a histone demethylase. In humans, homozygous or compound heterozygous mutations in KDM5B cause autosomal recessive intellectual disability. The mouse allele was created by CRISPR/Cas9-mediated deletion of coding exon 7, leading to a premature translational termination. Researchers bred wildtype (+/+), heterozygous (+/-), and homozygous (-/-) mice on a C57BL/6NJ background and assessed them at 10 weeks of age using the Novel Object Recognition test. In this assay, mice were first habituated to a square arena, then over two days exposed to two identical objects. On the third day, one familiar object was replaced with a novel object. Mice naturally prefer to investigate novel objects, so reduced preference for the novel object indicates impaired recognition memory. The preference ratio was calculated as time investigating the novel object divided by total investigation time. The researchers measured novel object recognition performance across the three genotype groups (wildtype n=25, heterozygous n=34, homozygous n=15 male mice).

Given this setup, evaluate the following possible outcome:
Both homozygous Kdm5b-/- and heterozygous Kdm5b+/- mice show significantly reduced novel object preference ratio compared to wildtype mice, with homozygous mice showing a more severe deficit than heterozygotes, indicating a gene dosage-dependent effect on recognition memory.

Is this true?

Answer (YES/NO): YES